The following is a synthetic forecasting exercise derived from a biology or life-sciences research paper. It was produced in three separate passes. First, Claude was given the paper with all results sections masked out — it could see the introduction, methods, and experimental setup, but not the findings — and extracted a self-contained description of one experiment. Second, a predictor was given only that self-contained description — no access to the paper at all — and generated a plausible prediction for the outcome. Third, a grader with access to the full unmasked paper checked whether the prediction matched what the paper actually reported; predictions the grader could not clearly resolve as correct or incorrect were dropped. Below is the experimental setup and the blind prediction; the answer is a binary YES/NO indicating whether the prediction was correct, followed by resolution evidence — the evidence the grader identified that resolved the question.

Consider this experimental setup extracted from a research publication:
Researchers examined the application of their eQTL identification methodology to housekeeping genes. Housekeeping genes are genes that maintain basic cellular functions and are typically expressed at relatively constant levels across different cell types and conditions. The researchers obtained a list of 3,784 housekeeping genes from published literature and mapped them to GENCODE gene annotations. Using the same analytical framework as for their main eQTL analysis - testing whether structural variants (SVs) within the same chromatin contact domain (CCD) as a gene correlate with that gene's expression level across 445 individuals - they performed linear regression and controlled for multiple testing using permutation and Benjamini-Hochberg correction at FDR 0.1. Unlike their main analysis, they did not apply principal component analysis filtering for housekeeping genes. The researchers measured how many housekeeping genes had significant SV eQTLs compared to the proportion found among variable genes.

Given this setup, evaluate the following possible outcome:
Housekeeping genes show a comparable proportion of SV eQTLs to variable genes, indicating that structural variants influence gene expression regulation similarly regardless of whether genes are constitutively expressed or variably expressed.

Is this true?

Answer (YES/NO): NO